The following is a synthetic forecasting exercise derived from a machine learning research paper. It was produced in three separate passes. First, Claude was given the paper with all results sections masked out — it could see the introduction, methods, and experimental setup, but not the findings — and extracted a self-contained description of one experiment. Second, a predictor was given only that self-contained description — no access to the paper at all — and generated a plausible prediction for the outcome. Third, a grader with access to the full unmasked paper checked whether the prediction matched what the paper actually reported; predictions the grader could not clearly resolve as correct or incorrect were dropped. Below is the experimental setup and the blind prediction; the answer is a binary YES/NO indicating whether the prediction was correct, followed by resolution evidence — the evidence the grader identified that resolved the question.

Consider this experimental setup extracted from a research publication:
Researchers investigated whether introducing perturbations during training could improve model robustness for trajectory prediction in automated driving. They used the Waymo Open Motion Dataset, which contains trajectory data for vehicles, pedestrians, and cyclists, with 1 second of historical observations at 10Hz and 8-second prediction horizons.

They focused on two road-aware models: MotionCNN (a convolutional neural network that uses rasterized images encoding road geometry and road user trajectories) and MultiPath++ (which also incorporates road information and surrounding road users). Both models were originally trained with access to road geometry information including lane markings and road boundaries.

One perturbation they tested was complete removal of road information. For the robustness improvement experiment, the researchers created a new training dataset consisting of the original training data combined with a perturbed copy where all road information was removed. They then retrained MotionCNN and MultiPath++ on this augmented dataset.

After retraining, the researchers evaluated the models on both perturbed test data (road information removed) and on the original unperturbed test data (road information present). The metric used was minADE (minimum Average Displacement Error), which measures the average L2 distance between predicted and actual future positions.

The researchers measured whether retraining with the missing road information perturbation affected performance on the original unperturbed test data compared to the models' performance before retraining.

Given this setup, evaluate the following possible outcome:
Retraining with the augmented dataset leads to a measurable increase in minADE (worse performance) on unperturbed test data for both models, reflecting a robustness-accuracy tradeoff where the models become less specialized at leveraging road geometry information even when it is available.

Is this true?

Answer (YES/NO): NO